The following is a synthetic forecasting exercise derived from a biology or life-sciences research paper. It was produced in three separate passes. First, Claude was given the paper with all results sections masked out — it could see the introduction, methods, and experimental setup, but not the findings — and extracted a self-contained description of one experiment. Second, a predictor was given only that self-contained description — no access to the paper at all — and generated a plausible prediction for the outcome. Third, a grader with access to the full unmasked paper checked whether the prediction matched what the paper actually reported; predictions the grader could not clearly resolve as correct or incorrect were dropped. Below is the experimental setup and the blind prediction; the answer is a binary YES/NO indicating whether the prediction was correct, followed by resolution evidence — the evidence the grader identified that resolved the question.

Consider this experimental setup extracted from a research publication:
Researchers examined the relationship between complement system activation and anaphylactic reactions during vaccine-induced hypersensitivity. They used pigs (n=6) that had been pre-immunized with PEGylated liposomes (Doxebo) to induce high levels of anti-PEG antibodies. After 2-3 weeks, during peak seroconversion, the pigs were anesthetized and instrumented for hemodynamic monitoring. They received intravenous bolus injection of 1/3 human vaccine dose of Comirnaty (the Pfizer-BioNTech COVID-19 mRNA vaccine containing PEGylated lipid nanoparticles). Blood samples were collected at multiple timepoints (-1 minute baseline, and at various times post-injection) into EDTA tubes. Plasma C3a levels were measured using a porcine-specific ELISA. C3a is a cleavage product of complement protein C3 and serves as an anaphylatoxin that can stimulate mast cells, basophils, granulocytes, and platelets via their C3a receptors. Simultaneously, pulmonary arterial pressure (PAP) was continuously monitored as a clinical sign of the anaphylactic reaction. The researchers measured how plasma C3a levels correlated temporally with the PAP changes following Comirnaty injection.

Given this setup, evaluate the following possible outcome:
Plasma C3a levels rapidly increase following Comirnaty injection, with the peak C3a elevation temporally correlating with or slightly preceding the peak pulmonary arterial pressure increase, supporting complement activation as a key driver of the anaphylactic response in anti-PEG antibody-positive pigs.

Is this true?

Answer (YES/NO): YES